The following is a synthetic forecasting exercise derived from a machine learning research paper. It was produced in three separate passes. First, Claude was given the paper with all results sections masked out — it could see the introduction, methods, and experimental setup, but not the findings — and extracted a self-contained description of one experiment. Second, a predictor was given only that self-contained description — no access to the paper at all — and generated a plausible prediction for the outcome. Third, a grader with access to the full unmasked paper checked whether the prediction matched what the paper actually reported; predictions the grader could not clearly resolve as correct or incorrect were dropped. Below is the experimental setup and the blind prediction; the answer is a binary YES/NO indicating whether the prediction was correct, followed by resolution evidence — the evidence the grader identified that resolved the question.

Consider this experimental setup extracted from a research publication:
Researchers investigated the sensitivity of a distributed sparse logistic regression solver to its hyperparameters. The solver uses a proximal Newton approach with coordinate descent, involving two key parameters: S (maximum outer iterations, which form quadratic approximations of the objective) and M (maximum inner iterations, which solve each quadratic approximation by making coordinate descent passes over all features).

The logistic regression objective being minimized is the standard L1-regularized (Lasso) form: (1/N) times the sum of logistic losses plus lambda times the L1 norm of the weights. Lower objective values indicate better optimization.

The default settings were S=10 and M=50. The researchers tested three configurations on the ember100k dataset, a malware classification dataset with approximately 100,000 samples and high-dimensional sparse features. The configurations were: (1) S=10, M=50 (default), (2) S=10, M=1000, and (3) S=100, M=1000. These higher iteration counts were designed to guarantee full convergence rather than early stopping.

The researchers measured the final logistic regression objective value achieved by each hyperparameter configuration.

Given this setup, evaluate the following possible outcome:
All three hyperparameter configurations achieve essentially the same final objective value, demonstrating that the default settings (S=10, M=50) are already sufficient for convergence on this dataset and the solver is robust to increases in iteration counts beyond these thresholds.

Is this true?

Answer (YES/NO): YES